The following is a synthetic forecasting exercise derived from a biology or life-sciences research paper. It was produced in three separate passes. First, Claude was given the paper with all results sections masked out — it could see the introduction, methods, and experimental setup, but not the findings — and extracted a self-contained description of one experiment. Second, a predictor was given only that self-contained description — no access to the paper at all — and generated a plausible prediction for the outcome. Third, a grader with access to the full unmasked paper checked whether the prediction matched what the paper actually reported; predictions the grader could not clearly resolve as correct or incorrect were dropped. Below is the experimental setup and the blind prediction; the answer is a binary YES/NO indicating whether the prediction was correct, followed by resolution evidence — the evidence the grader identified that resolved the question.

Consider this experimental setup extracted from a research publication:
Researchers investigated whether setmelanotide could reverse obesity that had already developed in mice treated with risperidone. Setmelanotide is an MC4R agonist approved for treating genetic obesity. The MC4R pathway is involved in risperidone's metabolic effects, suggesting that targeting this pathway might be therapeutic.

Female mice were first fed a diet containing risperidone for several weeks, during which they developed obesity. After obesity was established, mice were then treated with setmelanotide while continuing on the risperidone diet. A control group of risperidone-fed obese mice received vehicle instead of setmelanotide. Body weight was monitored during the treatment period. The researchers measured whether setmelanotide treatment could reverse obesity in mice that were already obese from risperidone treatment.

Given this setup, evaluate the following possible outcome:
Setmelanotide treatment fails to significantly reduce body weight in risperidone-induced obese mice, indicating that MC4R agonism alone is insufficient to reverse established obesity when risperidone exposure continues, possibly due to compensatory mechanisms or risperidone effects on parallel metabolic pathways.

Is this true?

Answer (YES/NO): NO